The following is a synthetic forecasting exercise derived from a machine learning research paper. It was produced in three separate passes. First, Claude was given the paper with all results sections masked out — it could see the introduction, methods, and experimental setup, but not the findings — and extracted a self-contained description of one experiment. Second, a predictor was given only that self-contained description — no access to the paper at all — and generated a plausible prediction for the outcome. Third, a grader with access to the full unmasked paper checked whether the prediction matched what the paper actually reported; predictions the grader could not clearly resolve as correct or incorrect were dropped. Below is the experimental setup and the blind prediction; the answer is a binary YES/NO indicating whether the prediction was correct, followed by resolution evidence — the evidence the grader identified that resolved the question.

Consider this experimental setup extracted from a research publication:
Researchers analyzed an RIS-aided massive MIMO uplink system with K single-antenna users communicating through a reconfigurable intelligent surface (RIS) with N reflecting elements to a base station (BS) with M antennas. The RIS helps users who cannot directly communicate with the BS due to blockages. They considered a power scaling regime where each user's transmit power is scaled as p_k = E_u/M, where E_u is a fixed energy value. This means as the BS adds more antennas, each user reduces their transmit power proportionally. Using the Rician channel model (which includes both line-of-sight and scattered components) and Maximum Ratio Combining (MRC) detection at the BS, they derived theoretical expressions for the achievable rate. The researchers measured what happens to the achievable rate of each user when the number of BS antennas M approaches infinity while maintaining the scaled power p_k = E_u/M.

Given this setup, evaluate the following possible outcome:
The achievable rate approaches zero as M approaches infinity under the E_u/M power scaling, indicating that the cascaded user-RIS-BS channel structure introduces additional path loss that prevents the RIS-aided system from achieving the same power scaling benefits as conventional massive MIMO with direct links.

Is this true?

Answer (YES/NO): NO